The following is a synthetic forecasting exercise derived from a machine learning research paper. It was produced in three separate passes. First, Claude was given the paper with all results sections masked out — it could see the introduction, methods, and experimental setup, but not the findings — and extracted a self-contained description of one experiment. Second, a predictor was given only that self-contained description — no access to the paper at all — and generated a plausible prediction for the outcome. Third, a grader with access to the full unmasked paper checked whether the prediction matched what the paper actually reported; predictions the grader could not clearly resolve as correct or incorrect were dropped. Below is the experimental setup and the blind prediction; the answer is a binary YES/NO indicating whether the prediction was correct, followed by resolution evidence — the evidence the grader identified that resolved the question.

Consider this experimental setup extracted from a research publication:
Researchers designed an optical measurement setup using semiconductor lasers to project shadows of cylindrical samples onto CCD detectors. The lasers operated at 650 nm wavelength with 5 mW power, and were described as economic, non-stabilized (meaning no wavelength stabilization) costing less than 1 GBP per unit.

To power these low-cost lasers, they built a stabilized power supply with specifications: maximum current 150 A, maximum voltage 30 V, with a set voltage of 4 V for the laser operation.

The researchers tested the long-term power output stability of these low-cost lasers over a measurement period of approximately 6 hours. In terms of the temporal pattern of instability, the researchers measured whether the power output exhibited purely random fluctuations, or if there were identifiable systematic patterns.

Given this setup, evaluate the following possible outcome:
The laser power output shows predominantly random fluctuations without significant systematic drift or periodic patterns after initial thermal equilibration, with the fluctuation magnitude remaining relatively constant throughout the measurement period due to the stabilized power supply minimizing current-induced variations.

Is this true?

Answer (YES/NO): NO